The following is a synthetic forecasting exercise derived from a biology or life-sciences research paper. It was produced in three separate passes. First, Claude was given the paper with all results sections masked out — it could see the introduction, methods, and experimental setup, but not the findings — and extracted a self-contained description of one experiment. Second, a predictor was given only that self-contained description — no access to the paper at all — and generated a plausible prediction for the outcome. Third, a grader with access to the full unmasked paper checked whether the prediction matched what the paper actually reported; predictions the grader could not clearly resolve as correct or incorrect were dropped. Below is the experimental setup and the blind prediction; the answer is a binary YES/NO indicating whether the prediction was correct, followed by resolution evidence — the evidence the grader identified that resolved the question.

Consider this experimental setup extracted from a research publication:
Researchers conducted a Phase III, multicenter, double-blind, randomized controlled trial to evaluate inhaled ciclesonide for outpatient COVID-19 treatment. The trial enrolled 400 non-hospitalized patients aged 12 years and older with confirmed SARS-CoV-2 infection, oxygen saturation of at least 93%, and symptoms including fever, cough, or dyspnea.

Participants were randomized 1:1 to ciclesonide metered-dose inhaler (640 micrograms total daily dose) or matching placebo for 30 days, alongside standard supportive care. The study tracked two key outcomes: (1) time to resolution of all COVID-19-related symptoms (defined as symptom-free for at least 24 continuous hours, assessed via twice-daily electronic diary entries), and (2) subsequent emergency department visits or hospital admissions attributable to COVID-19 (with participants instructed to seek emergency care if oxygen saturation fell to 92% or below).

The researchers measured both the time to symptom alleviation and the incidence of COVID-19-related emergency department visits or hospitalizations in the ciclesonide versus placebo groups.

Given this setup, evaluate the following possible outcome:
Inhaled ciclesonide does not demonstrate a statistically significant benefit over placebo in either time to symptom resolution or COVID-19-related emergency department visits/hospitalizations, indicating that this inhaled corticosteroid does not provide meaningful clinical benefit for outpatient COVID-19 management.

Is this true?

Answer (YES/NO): NO